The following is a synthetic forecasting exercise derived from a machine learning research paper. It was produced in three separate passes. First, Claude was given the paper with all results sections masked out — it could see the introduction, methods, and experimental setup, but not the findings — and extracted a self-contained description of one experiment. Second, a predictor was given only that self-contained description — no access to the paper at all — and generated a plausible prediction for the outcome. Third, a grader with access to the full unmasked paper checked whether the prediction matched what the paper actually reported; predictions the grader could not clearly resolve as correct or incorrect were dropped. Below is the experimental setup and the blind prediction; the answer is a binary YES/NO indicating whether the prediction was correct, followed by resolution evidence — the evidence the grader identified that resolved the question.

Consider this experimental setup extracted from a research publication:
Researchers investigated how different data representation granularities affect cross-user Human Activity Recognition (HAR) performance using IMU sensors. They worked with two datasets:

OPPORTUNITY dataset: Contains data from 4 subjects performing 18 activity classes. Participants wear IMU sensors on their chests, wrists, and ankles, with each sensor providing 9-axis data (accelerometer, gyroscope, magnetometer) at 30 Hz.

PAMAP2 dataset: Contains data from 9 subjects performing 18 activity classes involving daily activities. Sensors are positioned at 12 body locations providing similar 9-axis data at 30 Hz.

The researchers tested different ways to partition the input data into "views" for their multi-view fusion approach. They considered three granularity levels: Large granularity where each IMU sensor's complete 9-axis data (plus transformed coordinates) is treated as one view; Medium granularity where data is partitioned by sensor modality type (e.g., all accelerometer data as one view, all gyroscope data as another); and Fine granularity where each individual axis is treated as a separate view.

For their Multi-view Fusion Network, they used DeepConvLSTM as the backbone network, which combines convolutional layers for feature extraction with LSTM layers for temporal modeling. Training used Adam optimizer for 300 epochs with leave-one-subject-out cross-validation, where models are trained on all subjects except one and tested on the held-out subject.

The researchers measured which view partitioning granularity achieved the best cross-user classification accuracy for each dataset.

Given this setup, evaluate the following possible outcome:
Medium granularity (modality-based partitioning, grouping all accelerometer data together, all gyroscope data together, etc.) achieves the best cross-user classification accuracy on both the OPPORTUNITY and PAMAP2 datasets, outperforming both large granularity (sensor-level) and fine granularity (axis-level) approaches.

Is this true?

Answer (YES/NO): NO